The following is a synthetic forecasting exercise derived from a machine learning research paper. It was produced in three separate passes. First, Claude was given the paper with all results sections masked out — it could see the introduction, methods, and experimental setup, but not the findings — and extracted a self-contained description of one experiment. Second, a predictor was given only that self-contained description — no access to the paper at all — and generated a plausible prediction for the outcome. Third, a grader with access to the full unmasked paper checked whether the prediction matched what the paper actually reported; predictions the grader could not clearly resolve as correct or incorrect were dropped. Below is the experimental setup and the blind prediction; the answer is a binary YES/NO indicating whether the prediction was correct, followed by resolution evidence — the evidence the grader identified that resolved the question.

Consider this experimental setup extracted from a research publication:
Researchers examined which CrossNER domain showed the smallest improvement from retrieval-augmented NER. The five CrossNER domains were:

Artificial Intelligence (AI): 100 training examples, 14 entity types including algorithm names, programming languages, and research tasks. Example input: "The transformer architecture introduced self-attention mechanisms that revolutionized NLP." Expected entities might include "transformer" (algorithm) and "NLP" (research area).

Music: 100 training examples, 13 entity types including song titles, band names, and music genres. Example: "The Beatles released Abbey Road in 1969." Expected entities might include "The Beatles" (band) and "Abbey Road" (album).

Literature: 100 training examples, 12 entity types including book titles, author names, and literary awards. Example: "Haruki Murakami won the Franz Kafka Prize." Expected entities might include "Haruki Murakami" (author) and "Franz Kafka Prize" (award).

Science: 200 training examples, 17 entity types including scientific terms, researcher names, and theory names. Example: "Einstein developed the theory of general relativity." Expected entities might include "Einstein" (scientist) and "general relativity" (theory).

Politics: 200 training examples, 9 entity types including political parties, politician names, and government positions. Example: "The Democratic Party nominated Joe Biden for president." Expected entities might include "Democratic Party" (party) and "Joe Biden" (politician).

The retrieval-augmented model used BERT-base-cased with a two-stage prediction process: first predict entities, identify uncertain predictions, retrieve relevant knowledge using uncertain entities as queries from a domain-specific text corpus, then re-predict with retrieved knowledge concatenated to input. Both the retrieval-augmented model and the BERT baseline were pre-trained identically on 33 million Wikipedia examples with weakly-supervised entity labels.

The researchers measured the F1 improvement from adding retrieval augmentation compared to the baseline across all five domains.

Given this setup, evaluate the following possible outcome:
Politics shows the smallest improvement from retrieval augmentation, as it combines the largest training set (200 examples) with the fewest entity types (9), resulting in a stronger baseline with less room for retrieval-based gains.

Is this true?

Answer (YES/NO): YES